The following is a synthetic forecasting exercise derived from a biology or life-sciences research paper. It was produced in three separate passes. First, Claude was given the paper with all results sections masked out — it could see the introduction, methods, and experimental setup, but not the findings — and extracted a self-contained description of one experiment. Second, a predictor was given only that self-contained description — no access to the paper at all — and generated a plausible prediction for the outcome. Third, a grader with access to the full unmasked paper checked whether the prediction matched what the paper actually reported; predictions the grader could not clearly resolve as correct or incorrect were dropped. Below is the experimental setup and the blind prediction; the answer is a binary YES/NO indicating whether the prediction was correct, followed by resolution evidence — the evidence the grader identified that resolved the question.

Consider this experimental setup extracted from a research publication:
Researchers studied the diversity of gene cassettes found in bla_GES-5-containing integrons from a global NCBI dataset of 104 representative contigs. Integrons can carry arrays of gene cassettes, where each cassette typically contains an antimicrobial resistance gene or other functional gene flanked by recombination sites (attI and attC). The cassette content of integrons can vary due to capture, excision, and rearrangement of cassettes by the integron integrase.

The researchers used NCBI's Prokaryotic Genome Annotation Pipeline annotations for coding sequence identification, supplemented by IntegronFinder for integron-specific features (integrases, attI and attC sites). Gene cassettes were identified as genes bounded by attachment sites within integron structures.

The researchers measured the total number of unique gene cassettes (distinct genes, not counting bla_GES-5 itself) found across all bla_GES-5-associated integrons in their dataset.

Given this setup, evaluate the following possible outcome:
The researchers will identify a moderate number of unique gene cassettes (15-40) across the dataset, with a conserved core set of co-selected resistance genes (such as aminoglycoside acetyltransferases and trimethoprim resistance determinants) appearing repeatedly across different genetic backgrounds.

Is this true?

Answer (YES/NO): YES